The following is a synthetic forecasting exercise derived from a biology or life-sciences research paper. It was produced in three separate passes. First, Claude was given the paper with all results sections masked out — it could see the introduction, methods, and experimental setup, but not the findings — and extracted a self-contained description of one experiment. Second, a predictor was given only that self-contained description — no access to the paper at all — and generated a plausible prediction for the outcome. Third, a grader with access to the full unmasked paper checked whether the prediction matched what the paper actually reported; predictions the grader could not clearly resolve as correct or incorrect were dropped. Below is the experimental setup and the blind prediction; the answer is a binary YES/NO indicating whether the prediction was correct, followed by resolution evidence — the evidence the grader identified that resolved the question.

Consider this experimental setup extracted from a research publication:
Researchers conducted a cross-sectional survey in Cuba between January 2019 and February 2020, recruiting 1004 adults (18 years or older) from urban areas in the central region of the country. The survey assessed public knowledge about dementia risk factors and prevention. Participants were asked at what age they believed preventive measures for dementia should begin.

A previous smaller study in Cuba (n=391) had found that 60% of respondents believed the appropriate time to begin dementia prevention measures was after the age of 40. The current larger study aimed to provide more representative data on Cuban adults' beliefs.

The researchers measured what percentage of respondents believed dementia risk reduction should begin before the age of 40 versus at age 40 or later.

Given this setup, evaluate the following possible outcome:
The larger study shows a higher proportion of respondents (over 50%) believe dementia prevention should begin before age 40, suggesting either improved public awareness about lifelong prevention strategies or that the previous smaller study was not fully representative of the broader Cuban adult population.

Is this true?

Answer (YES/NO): NO